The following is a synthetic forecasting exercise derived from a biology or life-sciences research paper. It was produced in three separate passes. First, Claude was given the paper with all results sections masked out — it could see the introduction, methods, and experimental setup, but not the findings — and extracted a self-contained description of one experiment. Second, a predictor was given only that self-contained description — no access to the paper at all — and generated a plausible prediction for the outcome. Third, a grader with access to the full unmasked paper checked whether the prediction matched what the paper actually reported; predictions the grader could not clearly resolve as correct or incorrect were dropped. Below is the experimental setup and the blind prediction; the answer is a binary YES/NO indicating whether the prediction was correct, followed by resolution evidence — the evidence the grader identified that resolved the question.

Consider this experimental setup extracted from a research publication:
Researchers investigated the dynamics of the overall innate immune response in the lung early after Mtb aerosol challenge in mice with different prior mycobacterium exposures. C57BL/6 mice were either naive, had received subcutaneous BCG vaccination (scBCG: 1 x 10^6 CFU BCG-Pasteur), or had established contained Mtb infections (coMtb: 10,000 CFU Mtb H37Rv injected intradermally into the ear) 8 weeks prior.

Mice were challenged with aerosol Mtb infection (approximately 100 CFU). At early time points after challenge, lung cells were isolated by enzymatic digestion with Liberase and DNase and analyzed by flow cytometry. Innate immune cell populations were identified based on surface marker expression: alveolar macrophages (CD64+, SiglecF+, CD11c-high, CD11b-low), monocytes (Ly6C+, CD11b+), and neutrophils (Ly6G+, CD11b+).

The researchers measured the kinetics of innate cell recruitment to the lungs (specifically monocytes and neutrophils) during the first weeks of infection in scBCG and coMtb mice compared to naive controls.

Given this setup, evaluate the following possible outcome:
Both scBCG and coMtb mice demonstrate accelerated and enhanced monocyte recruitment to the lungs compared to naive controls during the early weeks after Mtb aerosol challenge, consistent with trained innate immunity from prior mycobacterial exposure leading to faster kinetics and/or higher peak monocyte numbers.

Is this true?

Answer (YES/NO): YES